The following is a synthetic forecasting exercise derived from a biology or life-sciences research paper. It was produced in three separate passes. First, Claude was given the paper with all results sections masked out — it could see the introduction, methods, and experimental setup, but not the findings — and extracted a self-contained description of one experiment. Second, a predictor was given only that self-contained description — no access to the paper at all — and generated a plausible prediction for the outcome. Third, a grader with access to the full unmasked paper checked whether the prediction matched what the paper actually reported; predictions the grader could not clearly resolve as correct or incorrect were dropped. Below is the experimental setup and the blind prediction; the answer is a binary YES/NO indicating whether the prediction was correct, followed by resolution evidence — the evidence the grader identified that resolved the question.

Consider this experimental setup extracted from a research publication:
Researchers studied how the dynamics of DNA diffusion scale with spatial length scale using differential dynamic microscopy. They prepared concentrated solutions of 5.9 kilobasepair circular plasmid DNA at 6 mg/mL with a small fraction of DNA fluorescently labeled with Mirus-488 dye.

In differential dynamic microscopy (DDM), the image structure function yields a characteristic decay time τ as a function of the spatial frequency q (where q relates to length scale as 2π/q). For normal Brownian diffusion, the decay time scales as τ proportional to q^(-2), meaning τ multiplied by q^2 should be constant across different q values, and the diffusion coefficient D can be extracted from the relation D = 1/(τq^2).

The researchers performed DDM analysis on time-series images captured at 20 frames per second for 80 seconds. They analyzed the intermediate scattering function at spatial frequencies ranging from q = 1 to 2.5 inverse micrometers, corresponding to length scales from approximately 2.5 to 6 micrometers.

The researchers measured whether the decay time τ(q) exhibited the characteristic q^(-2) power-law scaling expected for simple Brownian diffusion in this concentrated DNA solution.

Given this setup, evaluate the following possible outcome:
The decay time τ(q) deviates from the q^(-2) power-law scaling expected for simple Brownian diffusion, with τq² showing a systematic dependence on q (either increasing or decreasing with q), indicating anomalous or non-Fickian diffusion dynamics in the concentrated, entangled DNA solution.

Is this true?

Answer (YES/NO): NO